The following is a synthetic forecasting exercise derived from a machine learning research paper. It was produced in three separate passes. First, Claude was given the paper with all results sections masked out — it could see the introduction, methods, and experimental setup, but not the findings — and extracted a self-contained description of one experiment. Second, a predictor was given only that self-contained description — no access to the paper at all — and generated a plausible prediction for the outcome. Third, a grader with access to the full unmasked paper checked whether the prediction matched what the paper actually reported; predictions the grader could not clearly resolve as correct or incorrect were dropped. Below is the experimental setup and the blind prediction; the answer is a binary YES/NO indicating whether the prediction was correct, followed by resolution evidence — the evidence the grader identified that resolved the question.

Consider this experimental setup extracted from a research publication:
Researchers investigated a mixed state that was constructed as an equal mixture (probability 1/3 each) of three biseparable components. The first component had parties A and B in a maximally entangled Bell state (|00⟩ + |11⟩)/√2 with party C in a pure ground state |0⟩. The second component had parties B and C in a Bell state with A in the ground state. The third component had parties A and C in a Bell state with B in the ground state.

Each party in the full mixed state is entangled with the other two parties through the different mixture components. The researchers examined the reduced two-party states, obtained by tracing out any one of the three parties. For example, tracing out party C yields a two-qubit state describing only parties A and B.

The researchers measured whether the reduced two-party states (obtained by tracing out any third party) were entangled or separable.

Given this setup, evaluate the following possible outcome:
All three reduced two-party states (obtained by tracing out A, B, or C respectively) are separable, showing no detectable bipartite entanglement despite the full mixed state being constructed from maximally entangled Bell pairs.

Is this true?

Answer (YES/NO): YES